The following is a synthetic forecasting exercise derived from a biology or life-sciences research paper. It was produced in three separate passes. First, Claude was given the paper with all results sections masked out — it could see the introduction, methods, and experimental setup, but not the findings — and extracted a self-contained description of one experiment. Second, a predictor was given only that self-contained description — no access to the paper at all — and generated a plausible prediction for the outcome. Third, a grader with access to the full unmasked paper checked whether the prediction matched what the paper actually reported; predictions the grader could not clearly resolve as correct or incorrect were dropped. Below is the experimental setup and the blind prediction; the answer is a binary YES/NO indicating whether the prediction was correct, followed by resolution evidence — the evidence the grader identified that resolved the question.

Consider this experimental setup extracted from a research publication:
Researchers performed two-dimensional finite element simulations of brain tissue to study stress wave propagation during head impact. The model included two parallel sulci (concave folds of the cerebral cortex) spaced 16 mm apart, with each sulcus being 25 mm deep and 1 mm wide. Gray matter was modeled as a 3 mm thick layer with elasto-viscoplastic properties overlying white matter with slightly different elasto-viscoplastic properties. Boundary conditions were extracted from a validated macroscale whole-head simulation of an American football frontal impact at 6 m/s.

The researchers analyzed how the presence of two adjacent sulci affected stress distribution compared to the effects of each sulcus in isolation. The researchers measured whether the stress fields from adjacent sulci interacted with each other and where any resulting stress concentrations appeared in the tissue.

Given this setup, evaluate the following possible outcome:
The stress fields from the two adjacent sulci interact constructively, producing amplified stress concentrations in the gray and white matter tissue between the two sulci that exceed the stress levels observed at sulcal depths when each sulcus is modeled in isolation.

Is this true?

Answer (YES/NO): NO